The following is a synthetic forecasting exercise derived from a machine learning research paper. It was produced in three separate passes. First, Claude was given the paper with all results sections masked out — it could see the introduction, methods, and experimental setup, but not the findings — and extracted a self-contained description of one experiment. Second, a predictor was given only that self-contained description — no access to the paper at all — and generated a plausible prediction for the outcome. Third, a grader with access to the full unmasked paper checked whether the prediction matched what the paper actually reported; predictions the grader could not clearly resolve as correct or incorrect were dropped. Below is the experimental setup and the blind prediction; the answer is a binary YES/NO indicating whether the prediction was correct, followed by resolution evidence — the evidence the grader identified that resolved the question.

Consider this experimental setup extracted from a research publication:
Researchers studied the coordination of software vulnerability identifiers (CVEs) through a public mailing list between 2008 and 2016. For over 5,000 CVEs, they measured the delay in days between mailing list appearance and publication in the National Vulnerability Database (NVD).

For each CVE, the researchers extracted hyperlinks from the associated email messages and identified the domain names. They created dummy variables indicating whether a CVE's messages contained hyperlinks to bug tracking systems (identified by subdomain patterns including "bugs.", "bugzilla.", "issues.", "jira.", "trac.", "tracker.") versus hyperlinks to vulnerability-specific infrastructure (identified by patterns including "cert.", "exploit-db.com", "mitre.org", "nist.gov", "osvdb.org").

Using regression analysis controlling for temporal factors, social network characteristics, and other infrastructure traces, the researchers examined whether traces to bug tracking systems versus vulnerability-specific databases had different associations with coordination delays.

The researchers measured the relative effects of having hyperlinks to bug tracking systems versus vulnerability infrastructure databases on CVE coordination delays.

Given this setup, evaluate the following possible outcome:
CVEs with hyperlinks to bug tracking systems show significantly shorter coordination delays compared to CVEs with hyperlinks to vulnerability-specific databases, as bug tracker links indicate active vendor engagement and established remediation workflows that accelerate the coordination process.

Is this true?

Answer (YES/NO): YES